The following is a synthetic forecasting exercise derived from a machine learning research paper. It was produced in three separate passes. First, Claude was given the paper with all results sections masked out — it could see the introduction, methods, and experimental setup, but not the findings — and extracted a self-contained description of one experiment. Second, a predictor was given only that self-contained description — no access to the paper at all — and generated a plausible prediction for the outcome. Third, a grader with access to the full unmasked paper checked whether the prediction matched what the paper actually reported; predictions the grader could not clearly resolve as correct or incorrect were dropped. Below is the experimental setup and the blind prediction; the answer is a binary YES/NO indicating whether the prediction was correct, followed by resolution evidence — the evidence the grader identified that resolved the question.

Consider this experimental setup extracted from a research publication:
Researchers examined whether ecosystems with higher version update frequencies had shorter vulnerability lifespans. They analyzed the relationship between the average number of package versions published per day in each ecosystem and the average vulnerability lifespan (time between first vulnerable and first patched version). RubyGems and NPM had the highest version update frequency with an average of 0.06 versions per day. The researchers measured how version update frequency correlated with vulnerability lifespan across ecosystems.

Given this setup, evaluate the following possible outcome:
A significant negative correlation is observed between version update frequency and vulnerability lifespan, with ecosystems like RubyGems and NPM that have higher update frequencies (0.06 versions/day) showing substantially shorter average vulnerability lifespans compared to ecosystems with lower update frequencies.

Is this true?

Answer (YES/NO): NO